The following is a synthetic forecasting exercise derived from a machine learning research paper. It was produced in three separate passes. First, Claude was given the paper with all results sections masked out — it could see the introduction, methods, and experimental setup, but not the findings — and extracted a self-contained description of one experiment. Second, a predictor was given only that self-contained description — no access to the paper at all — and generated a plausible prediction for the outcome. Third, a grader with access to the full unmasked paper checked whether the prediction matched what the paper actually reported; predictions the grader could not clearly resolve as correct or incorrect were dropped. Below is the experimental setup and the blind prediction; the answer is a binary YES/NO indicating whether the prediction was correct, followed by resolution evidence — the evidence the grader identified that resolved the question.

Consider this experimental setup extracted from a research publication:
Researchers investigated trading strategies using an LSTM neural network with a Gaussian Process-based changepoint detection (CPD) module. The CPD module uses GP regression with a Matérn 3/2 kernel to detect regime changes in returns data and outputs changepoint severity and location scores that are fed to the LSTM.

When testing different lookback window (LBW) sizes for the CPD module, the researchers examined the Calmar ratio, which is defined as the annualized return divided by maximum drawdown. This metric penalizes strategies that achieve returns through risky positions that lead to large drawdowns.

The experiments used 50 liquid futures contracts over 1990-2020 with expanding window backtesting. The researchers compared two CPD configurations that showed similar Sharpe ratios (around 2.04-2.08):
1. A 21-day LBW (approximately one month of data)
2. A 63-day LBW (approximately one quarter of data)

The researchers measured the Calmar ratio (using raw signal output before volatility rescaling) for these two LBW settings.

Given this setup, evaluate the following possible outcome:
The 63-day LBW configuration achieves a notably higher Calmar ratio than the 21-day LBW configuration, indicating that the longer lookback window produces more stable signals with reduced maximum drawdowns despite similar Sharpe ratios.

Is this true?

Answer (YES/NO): NO